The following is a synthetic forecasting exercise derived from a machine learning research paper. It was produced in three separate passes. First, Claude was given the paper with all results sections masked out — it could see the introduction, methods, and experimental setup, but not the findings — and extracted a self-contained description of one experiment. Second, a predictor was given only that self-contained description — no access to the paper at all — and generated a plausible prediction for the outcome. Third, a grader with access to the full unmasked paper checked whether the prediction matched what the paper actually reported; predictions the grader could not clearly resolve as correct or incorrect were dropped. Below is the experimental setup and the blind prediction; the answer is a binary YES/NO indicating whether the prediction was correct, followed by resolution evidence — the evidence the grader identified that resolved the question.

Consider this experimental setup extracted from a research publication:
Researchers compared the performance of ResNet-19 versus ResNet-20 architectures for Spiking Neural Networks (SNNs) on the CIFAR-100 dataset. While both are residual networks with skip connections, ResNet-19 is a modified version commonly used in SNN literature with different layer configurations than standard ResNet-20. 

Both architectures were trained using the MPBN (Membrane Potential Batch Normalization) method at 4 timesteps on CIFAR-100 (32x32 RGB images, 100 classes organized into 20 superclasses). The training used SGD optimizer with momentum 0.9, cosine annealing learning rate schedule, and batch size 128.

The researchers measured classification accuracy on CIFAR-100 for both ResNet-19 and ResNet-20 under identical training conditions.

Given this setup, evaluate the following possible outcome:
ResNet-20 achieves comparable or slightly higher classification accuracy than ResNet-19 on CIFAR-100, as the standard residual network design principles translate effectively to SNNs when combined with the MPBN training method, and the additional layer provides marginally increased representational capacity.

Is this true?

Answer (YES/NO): NO